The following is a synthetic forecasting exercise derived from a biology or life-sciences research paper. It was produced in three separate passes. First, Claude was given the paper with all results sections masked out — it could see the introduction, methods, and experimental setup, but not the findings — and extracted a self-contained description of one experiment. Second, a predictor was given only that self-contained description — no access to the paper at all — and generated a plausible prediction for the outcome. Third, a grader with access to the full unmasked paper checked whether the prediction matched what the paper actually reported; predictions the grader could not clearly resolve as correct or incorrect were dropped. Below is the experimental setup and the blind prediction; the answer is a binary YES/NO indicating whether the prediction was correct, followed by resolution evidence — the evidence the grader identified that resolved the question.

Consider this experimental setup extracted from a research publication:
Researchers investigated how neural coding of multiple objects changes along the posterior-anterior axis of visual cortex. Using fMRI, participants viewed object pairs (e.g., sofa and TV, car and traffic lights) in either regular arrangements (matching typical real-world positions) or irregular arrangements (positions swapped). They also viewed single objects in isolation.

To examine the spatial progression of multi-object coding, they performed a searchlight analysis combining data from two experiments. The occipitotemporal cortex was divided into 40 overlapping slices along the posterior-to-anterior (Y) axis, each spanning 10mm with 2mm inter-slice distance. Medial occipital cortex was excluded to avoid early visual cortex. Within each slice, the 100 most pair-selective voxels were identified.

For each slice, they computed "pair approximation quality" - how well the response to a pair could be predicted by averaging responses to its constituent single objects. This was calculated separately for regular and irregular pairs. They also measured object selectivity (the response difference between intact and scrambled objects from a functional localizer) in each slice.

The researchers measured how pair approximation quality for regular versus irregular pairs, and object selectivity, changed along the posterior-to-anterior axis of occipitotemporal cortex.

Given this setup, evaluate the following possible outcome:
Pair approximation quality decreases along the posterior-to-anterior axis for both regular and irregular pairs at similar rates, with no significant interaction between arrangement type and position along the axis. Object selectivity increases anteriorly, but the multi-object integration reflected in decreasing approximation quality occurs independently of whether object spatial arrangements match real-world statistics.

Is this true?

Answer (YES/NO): NO